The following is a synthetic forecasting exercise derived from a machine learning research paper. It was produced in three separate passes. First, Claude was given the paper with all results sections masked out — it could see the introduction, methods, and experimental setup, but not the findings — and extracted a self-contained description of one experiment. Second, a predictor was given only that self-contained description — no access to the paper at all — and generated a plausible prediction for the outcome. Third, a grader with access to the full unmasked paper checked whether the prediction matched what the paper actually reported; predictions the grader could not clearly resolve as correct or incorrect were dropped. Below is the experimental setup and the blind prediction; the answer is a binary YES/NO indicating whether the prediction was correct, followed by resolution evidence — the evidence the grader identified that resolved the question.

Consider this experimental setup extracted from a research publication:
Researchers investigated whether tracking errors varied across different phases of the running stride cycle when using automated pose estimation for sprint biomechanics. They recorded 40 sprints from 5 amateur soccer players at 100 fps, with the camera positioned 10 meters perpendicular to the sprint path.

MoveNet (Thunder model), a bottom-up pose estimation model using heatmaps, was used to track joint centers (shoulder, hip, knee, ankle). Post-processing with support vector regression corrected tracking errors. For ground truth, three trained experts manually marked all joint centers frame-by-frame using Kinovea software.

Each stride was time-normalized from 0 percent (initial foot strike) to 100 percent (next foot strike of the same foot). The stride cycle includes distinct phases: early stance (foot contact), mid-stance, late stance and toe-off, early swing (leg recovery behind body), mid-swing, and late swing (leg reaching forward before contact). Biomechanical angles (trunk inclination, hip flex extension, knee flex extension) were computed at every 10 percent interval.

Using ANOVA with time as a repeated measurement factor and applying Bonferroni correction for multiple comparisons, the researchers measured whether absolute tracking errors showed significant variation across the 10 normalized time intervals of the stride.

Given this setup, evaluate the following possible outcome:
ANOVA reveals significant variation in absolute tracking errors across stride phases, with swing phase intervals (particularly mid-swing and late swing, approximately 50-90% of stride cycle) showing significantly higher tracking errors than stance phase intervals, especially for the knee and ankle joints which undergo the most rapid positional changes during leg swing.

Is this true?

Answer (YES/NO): NO